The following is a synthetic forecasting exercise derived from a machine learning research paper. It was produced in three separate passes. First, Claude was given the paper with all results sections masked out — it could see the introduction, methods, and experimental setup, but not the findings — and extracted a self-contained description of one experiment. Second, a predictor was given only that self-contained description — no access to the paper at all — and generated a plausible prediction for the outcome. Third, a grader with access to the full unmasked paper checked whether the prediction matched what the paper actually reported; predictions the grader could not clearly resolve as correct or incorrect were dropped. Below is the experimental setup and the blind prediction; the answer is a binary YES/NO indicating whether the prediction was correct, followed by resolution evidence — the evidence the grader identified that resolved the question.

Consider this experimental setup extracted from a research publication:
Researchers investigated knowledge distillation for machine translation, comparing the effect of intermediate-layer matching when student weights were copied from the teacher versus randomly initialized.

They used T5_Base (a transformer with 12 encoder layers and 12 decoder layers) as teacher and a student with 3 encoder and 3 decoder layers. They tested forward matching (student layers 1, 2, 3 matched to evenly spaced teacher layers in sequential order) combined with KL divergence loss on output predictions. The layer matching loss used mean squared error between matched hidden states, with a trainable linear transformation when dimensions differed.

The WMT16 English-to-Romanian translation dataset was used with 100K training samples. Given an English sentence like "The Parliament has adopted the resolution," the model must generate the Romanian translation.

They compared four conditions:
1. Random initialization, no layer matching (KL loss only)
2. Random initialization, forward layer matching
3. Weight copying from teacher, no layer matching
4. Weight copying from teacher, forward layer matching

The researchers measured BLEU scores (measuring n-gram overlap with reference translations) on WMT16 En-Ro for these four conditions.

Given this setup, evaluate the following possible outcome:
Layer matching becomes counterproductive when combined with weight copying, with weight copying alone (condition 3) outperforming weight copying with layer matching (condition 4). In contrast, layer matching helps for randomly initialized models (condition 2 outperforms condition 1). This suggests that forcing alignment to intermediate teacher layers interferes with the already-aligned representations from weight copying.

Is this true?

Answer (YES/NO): NO